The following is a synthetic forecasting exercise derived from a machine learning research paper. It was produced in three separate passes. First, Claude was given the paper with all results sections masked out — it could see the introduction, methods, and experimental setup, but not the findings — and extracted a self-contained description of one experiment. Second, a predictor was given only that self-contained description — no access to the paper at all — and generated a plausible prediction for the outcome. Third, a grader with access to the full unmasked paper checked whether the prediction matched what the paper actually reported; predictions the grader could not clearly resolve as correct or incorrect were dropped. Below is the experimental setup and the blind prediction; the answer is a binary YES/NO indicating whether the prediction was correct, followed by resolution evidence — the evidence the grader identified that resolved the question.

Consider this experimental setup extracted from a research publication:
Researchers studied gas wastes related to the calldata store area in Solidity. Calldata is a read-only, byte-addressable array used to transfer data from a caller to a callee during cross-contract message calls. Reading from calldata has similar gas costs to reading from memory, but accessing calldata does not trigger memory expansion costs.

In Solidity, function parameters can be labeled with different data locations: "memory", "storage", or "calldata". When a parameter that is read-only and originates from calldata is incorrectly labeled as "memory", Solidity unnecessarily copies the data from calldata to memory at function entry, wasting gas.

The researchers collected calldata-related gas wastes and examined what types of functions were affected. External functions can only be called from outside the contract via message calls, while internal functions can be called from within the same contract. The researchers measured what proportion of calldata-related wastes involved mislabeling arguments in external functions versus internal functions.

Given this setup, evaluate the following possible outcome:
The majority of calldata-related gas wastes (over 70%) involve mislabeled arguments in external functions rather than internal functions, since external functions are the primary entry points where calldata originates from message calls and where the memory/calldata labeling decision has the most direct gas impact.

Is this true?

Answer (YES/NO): NO